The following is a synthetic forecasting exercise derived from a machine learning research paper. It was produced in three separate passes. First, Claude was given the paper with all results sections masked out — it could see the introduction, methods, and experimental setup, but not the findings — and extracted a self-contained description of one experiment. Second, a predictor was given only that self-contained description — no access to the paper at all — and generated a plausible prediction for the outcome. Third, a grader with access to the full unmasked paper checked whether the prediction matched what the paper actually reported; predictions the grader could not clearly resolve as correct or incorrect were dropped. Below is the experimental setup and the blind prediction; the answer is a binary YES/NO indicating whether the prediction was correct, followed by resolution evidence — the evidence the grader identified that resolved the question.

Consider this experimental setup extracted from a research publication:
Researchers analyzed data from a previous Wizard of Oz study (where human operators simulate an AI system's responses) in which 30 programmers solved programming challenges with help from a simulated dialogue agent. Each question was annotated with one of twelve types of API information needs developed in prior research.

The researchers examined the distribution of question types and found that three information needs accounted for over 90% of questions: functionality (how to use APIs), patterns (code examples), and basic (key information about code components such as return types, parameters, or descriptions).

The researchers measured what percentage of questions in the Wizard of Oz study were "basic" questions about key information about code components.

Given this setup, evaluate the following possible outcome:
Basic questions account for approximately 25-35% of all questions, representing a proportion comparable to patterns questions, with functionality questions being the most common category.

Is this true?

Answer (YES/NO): NO